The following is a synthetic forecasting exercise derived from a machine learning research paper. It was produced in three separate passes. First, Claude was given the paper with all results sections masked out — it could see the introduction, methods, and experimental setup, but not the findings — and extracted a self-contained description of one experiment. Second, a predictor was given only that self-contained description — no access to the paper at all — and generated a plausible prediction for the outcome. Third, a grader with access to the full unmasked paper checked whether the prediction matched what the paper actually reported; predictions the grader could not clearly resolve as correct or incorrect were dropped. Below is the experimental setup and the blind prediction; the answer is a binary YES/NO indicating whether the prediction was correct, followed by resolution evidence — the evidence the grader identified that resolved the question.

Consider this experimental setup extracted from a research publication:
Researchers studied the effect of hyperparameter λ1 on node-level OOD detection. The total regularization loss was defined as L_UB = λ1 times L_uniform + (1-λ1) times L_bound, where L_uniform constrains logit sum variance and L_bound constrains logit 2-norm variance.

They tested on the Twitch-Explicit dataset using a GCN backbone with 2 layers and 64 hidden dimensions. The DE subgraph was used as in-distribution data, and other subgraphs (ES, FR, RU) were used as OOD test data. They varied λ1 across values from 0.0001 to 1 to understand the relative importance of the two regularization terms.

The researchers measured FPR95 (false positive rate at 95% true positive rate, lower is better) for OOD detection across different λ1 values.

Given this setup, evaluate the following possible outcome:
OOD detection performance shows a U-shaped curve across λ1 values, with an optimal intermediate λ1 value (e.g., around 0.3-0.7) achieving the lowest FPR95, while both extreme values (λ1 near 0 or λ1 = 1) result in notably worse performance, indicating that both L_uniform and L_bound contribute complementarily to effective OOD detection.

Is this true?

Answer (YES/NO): NO